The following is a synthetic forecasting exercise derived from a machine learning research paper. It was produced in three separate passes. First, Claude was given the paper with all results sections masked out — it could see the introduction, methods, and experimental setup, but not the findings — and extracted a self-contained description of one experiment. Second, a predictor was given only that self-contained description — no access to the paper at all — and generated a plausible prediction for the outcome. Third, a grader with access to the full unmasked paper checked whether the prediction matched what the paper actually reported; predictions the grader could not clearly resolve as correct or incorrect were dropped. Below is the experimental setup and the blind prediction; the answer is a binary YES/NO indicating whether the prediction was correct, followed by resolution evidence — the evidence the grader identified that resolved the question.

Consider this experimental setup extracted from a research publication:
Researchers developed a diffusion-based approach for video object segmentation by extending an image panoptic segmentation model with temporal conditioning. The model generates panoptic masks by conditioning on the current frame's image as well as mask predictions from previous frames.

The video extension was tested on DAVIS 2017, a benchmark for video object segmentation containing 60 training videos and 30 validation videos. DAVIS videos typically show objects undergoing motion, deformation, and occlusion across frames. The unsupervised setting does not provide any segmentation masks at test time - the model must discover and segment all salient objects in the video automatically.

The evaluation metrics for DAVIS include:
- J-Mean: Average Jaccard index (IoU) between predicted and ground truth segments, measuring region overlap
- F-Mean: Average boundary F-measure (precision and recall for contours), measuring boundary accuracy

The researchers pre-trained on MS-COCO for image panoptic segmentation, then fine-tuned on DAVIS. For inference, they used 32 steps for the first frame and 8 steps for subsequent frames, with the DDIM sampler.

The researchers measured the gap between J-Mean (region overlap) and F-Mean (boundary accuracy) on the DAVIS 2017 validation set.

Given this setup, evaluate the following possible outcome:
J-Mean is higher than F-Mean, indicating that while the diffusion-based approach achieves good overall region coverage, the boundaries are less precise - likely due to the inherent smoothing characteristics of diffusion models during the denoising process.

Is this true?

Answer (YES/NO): NO